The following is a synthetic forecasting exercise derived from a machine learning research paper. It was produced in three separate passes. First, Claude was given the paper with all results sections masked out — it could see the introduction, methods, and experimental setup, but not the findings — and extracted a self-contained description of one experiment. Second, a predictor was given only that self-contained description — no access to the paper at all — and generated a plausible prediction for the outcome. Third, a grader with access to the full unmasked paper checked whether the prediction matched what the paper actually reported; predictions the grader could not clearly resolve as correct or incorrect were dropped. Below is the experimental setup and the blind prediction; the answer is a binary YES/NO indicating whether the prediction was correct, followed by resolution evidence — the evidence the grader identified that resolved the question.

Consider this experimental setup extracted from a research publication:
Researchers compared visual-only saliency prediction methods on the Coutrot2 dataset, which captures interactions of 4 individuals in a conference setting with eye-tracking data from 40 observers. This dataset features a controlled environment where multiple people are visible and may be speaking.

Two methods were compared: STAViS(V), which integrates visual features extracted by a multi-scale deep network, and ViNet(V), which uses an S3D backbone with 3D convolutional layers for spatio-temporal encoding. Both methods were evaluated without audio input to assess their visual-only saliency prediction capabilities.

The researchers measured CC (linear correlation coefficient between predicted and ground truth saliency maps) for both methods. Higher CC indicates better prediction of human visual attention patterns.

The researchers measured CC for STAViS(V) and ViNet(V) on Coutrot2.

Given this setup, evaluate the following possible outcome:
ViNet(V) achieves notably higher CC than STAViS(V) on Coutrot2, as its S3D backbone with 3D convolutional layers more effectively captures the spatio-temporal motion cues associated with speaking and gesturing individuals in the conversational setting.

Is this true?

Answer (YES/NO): YES